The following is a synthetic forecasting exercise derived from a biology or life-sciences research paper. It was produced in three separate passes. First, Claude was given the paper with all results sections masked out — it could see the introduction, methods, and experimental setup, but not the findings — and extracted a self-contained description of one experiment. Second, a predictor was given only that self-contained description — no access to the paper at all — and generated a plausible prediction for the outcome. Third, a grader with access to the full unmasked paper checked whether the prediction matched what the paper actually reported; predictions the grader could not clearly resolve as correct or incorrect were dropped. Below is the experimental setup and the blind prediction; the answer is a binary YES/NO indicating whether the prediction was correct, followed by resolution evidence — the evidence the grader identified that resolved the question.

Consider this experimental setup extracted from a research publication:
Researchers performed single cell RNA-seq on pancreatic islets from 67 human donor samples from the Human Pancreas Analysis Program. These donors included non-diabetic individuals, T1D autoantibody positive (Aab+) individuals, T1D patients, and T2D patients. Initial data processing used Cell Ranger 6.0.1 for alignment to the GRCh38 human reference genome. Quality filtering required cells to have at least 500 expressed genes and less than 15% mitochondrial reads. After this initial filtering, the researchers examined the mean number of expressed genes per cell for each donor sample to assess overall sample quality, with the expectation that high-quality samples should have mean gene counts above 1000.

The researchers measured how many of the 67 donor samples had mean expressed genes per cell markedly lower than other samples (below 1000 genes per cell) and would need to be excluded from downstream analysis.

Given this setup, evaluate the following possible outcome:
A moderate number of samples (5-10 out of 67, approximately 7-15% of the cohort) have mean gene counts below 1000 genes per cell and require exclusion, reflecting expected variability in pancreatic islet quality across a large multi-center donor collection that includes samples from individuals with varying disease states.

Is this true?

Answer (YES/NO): NO